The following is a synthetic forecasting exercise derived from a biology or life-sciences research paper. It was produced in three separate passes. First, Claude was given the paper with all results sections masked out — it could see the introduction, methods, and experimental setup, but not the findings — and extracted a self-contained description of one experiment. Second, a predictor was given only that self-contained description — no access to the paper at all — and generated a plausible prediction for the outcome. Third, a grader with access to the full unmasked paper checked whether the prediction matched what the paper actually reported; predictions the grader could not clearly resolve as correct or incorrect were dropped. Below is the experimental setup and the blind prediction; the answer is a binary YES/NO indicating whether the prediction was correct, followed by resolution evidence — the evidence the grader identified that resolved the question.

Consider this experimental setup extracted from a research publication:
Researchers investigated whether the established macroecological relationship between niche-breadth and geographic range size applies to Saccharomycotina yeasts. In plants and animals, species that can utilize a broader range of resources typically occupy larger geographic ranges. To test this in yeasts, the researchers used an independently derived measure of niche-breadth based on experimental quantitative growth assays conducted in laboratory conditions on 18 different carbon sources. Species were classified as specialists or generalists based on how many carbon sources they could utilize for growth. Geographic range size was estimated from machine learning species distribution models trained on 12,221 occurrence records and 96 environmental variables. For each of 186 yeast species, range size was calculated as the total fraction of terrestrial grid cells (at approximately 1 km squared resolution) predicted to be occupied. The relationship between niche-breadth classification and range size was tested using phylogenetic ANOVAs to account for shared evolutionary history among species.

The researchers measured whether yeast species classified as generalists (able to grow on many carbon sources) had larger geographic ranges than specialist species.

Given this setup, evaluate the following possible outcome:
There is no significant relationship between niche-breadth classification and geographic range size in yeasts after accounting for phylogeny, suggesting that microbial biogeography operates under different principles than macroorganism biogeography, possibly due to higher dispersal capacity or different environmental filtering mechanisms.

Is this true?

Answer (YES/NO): NO